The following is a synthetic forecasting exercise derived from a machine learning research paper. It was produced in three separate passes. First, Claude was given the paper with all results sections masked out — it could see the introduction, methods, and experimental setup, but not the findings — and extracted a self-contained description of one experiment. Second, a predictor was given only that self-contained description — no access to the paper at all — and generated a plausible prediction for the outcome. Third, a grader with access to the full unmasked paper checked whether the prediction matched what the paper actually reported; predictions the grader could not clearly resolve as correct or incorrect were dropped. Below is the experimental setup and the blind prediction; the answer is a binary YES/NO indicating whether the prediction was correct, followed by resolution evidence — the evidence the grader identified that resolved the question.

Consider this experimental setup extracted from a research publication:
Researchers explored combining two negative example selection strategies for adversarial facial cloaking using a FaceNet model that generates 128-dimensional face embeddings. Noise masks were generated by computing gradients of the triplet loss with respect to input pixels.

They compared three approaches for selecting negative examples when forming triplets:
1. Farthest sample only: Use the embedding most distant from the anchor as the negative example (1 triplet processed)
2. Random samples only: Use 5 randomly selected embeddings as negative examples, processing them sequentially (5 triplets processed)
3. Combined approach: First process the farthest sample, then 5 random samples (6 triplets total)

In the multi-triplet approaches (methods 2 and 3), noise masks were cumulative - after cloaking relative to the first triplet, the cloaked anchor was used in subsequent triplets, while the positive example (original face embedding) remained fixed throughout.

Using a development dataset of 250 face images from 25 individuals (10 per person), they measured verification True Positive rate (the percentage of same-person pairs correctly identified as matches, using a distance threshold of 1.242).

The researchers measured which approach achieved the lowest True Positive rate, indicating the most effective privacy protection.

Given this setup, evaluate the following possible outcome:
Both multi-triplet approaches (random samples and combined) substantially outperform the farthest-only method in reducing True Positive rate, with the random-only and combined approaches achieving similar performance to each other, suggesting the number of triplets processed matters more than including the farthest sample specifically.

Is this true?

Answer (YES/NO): NO